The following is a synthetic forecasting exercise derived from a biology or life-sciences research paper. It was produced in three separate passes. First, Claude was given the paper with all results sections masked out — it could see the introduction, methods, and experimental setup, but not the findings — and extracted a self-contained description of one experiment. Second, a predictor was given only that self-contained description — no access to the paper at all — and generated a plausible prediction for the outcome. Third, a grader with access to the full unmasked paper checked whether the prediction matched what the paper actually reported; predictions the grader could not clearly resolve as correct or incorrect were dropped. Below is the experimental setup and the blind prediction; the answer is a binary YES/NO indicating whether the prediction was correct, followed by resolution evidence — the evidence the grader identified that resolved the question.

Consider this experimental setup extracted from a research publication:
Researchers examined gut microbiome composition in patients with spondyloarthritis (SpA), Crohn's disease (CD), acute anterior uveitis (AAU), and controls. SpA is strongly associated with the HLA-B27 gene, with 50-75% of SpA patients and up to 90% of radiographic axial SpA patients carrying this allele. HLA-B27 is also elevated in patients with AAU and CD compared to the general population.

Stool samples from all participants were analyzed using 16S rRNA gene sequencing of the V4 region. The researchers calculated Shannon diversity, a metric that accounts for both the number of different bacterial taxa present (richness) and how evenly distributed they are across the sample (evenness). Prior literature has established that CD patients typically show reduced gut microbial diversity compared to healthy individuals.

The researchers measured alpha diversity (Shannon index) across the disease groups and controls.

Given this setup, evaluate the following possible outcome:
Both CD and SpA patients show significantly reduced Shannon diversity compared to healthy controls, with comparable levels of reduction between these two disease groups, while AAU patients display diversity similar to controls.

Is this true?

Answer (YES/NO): NO